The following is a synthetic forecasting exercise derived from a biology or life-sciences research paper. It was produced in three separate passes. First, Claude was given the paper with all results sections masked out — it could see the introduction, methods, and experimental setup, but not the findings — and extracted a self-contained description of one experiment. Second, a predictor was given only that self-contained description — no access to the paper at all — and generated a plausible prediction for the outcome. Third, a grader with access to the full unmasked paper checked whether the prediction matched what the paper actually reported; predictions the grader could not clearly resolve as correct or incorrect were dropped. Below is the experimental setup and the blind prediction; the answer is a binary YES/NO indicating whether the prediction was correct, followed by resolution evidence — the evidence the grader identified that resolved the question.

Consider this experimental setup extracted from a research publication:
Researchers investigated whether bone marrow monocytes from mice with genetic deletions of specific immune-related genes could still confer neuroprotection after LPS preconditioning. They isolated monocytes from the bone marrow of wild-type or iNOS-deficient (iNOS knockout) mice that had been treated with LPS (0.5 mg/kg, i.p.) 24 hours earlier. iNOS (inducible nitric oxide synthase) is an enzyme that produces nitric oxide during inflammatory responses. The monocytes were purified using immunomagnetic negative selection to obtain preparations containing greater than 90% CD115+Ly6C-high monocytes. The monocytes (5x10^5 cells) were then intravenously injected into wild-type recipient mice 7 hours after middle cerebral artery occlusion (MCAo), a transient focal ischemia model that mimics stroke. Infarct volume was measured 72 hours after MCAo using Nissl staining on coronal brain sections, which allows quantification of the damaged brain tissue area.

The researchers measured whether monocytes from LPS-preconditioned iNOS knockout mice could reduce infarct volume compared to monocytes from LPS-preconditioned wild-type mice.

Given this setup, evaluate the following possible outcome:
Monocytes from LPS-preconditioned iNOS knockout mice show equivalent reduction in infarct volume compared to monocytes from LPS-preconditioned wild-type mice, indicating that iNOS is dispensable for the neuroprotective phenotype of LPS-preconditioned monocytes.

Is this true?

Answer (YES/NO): NO